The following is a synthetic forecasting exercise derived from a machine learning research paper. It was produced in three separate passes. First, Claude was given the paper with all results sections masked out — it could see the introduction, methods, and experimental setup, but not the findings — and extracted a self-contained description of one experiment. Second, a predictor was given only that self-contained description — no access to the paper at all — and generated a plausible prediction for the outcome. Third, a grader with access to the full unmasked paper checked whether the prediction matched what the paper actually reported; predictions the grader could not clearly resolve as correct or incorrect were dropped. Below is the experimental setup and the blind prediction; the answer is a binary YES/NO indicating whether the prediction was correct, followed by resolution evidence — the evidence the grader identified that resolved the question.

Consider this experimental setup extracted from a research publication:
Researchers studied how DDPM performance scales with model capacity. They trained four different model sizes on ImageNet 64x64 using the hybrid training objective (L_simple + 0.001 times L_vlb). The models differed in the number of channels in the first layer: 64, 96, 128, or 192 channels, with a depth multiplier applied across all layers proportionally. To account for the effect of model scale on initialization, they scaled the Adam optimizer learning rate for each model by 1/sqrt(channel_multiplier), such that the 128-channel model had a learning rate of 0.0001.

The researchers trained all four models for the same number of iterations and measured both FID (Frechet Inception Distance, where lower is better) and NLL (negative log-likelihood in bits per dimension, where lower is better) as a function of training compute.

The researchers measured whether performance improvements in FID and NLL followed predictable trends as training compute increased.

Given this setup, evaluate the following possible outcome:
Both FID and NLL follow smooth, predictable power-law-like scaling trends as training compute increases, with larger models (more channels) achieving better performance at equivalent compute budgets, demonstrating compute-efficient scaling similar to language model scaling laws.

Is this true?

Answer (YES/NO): NO